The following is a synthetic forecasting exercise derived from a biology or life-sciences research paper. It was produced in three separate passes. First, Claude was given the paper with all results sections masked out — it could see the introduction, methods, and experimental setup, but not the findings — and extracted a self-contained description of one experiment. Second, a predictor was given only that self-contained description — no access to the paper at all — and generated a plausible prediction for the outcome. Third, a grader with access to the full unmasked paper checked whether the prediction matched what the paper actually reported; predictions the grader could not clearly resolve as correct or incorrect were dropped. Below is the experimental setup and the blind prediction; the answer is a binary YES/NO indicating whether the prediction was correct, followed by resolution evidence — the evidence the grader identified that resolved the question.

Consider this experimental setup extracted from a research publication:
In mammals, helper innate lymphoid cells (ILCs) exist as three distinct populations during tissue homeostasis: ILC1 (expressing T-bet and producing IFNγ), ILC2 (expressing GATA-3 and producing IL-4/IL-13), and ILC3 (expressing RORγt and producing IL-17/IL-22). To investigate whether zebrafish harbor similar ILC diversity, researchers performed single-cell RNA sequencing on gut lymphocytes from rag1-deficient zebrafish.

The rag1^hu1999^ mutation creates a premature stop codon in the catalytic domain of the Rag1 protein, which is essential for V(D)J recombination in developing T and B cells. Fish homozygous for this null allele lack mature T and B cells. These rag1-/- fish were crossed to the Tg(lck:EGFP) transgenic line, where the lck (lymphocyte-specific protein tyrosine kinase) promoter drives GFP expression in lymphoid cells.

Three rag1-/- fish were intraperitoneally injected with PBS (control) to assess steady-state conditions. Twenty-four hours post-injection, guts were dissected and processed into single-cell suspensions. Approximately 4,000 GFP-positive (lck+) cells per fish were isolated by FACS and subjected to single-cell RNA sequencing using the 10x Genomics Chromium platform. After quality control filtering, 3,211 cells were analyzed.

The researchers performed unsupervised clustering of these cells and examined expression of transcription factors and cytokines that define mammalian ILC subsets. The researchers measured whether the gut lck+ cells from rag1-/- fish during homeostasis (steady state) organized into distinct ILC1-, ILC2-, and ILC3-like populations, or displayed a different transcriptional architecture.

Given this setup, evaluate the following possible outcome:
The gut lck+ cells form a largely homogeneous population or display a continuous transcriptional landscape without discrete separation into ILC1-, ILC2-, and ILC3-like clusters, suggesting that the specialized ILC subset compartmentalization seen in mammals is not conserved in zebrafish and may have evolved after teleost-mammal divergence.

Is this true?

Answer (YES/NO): NO